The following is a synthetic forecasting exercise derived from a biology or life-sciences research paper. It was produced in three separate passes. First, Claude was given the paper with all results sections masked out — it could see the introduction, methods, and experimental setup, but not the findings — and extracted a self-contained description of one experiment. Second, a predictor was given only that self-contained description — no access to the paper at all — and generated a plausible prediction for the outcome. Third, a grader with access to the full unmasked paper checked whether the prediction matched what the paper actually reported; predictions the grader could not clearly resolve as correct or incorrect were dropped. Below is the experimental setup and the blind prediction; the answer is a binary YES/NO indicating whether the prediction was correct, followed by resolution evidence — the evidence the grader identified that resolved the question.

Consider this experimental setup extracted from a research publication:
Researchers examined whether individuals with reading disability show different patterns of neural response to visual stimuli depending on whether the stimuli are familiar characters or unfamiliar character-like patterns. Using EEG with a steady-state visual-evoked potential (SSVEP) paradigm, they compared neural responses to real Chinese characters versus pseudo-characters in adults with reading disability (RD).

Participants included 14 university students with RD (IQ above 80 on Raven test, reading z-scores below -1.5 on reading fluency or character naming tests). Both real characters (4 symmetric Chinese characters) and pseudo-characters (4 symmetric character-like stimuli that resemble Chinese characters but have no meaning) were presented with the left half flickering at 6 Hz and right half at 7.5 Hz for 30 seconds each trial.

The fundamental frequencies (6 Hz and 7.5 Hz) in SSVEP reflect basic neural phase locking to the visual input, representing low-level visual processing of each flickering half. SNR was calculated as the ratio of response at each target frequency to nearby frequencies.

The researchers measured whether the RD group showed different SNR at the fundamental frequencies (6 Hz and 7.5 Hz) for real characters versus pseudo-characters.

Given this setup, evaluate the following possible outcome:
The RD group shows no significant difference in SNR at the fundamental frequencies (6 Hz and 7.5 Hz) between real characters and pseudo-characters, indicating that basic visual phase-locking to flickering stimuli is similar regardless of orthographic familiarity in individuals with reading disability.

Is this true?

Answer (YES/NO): YES